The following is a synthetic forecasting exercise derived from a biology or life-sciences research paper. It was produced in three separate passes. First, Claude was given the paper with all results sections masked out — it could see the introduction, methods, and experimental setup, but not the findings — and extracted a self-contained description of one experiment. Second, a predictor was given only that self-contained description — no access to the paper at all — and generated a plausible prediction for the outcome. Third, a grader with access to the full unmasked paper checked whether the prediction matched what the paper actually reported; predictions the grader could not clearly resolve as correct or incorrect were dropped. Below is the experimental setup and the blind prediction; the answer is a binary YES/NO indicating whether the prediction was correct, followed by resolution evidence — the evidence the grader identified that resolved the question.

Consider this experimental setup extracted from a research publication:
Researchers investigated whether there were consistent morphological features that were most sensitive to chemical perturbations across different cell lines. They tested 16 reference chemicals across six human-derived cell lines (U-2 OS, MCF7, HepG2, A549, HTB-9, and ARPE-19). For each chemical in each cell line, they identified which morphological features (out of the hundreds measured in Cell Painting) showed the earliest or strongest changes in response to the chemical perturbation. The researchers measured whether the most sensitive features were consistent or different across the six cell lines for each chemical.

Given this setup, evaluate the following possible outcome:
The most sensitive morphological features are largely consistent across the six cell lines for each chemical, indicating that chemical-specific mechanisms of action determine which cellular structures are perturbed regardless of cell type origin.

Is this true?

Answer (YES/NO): NO